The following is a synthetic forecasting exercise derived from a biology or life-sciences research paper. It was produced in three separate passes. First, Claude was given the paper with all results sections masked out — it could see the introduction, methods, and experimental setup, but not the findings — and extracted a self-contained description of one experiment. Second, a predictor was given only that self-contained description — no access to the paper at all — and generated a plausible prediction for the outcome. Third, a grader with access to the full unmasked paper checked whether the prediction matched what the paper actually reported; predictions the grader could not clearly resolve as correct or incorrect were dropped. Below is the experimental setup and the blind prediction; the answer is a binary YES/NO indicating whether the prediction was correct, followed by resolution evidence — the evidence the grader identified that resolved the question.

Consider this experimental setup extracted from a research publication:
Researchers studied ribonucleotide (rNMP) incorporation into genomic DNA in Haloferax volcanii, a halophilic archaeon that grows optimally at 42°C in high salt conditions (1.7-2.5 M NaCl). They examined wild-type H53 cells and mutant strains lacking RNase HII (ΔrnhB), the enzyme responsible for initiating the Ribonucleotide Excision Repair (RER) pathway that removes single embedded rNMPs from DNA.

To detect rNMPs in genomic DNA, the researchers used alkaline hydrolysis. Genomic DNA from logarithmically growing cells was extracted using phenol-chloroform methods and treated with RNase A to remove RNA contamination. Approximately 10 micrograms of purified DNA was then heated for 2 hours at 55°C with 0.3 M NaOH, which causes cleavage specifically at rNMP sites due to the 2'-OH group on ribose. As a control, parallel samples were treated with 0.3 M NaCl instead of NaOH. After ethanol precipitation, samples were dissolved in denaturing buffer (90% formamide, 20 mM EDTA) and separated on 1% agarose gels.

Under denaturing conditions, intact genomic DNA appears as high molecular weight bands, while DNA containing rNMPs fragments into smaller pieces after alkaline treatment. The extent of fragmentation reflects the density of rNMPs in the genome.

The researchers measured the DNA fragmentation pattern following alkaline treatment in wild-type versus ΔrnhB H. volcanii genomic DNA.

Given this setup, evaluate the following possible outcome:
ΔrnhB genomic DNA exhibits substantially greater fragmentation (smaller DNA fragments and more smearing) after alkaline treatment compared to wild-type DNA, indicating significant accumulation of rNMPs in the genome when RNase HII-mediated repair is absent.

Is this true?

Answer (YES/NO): YES